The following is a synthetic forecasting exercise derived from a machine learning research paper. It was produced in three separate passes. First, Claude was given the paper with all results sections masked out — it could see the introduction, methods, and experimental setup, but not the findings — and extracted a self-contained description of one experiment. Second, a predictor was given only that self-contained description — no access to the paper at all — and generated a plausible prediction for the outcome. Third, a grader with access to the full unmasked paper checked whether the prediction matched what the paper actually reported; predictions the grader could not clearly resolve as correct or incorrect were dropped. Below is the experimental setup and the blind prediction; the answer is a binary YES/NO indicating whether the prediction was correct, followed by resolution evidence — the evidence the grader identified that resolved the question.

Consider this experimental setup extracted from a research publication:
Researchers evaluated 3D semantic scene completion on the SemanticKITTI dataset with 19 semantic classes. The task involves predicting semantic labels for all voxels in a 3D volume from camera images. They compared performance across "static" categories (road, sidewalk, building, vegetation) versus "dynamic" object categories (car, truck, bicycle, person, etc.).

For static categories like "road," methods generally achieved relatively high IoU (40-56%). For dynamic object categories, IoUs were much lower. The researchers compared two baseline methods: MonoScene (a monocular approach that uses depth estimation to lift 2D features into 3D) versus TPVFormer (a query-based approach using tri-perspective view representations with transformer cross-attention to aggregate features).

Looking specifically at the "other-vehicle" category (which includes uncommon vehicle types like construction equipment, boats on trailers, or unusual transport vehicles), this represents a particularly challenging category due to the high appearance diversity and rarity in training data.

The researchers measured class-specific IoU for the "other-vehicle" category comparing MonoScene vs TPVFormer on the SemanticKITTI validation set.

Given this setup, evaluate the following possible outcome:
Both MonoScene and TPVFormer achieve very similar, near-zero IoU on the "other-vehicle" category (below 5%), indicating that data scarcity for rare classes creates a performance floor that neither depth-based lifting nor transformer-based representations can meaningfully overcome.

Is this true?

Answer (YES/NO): NO